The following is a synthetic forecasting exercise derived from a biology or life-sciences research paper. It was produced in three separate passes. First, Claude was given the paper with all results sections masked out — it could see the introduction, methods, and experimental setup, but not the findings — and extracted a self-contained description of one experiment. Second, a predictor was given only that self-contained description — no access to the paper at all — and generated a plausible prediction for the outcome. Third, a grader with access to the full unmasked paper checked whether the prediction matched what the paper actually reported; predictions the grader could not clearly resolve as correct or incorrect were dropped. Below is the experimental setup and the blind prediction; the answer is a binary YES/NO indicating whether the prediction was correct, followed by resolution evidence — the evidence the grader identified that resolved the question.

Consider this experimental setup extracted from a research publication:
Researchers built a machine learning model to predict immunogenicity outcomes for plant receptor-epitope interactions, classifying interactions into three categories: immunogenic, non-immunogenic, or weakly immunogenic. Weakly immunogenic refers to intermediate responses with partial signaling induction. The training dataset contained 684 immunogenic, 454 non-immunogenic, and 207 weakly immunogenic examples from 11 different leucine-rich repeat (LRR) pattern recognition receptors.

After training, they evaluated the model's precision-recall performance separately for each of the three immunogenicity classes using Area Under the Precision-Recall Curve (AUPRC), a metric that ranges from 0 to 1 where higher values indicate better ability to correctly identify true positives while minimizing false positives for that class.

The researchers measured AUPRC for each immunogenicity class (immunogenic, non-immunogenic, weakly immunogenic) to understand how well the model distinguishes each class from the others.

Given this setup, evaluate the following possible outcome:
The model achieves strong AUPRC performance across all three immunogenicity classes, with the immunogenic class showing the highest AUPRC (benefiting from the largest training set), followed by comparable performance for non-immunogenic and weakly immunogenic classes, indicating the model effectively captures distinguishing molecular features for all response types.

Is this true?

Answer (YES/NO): NO